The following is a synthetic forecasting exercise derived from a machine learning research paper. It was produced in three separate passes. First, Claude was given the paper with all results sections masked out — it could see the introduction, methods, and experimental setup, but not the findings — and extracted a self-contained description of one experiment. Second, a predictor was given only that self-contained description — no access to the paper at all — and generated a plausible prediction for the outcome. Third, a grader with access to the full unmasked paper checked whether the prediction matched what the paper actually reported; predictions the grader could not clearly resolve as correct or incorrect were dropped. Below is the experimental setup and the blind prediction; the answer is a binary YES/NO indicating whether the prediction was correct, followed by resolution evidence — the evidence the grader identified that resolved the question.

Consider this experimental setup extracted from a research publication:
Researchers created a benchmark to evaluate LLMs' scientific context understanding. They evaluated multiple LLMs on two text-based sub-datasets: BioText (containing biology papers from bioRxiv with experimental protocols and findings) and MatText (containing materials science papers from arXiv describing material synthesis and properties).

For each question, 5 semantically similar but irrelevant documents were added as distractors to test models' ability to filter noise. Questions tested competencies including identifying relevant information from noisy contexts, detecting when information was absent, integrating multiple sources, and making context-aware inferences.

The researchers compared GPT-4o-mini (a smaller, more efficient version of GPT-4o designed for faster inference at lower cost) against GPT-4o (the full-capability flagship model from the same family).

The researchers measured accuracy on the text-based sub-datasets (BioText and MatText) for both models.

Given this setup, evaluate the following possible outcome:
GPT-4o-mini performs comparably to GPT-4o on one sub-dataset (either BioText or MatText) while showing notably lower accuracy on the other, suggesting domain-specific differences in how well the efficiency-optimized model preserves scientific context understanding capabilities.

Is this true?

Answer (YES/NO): NO